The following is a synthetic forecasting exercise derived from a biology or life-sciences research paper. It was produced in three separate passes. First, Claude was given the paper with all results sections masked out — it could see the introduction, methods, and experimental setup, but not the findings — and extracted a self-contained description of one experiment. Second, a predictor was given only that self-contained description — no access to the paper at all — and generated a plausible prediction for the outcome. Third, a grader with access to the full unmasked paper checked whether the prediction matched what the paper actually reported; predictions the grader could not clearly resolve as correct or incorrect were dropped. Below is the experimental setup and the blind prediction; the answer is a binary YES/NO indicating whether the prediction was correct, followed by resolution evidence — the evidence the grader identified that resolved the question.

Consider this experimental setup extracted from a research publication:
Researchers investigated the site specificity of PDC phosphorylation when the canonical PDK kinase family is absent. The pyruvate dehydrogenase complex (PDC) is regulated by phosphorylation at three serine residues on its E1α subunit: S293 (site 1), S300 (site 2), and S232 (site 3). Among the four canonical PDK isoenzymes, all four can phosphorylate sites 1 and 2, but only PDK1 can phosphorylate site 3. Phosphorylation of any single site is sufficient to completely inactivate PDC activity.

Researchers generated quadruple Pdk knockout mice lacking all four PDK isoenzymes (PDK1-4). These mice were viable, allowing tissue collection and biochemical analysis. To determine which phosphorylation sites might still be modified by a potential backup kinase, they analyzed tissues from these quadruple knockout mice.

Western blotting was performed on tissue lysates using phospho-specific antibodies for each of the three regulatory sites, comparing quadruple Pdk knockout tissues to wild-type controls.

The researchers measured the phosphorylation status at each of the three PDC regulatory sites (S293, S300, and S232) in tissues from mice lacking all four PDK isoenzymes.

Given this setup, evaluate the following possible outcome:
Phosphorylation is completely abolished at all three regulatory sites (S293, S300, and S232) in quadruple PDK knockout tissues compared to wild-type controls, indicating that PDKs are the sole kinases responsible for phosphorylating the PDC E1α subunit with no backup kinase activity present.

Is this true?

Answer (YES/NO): NO